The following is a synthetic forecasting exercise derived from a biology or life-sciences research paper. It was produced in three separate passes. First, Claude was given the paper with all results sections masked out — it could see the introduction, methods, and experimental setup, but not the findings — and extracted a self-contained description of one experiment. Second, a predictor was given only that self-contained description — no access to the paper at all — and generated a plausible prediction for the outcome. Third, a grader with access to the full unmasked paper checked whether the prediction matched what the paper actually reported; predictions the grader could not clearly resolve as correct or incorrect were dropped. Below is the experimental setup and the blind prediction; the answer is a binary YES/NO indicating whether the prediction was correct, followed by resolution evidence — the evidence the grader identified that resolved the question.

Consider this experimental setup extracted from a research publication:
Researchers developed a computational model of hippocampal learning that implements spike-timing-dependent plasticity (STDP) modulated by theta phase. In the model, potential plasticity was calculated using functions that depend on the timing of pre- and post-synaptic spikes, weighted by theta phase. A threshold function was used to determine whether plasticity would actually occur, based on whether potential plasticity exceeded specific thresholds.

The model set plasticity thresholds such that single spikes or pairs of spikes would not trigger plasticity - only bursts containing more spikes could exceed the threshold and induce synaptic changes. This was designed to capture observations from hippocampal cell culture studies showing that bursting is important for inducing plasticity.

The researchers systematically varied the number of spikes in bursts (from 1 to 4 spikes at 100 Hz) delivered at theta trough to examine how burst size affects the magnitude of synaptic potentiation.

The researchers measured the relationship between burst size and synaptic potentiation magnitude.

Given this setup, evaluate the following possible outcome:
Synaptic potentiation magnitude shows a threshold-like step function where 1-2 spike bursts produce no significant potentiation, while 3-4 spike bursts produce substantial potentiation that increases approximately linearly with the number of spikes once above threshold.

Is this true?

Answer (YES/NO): NO